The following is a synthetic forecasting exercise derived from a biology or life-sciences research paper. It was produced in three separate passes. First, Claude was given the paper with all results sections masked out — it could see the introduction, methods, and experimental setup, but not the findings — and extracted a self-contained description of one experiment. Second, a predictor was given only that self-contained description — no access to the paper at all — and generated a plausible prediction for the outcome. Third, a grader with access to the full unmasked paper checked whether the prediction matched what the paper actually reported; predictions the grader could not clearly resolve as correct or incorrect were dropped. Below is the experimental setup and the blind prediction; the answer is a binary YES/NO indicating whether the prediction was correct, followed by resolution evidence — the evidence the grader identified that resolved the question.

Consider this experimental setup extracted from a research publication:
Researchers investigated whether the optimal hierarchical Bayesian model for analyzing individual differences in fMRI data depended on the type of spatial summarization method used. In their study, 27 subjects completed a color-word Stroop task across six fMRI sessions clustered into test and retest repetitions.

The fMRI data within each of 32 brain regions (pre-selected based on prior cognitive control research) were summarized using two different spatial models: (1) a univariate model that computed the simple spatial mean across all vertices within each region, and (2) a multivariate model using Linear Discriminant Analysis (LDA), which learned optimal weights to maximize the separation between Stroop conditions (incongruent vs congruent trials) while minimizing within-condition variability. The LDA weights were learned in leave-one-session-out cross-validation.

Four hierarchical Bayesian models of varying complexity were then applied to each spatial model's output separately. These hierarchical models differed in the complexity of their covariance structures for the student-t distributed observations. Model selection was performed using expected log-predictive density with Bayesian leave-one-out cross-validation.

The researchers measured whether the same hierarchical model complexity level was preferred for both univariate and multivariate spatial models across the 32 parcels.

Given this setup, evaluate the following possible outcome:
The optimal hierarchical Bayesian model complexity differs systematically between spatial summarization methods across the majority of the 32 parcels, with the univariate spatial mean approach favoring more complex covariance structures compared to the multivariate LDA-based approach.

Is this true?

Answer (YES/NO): NO